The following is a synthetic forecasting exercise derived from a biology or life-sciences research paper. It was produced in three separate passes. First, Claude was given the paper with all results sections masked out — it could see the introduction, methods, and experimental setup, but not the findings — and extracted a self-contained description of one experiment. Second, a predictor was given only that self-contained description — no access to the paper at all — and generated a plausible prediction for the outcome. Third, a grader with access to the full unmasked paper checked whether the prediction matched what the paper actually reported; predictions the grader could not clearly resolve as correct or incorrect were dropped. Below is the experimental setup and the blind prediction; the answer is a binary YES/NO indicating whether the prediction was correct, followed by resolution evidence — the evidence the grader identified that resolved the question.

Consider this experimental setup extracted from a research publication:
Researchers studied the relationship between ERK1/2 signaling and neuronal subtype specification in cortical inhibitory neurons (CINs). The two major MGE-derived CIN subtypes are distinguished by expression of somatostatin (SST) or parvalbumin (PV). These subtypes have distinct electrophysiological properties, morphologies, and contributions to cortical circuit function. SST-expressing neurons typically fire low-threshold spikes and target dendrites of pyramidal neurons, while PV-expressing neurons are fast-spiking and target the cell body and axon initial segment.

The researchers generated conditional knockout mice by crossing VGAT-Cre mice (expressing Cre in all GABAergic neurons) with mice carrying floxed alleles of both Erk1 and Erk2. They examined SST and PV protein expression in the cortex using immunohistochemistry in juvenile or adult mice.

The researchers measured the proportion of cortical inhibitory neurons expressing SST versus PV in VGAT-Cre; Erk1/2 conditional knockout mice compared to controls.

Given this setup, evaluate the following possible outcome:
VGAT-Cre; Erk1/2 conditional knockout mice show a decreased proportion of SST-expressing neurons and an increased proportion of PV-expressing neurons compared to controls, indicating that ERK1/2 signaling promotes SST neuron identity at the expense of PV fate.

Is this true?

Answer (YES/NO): NO